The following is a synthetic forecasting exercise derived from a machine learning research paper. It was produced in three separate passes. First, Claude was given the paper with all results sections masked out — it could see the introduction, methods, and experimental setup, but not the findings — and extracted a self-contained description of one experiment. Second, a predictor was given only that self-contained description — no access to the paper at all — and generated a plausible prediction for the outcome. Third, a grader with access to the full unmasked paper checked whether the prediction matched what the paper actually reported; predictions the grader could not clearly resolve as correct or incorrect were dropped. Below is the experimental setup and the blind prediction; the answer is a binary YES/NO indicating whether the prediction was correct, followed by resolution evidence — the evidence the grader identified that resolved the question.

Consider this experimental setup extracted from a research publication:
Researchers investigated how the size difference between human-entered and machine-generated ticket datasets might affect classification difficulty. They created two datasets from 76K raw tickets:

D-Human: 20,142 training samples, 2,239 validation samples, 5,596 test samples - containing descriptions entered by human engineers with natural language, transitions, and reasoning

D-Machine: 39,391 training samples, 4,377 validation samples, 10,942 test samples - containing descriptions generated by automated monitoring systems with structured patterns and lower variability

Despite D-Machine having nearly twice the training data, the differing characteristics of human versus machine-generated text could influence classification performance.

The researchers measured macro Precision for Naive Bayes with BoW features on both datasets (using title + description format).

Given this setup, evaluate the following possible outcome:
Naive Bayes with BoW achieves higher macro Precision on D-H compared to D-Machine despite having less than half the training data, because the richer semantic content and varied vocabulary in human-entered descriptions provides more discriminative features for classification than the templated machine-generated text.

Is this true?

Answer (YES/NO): NO